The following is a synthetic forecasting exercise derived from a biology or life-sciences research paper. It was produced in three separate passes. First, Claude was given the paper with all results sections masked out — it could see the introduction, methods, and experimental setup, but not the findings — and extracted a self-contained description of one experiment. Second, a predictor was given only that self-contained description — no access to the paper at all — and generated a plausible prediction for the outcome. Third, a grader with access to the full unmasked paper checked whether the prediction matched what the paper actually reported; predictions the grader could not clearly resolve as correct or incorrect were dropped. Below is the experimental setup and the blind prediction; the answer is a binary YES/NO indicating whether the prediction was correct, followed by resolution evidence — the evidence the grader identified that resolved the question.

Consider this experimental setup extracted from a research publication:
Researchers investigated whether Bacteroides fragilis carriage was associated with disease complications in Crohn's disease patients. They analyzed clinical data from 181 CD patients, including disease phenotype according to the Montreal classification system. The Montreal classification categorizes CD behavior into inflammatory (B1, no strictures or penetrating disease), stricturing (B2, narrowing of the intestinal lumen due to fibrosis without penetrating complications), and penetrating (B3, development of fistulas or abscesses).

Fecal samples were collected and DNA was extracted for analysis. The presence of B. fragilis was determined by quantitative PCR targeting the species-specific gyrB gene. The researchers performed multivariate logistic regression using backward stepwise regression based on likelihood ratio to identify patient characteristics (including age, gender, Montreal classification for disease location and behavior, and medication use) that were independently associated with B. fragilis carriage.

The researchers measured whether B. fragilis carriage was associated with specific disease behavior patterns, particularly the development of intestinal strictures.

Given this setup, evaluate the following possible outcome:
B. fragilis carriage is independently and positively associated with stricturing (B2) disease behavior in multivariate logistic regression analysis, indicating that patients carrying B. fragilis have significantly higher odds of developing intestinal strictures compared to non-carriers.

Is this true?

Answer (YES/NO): YES